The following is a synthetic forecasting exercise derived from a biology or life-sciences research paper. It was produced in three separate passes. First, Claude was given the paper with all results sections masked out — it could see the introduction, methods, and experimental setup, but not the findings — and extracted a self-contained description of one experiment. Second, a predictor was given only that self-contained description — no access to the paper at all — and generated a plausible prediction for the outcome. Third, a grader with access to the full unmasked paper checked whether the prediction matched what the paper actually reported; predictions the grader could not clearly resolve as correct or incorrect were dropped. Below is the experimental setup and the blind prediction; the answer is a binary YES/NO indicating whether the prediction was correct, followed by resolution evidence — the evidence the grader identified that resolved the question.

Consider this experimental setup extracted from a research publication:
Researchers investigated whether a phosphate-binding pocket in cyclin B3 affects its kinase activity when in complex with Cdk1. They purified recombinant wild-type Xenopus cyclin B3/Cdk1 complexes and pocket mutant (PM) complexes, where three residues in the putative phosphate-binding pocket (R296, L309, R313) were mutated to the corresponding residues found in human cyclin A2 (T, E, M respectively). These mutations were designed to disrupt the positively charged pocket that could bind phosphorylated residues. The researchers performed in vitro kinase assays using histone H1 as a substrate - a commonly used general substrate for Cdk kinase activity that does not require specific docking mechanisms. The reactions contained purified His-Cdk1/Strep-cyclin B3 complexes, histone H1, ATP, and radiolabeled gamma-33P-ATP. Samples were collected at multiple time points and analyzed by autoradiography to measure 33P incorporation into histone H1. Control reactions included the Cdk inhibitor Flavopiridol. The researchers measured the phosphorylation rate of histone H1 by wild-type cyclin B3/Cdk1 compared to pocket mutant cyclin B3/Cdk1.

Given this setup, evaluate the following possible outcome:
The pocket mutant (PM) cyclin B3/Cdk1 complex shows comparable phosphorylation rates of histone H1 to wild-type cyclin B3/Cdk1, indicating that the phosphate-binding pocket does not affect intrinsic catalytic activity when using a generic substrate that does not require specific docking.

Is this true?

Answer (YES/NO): YES